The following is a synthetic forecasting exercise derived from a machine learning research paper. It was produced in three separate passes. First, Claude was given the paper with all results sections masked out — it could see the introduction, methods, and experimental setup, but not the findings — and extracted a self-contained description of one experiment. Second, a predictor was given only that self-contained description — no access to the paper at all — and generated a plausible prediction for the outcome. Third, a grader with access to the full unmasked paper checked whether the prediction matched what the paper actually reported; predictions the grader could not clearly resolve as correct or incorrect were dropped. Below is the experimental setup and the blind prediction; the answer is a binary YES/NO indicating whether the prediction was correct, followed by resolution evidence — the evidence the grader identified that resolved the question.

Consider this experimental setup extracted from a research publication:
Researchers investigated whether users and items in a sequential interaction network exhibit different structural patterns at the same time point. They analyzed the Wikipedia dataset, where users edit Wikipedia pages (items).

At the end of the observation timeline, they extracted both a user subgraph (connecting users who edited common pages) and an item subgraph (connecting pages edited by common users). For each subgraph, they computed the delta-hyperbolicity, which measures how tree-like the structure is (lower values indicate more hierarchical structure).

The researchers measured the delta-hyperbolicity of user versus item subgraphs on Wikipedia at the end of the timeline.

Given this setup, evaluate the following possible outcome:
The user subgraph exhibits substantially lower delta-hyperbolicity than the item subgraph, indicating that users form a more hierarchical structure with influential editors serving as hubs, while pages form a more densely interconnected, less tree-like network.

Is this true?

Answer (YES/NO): NO